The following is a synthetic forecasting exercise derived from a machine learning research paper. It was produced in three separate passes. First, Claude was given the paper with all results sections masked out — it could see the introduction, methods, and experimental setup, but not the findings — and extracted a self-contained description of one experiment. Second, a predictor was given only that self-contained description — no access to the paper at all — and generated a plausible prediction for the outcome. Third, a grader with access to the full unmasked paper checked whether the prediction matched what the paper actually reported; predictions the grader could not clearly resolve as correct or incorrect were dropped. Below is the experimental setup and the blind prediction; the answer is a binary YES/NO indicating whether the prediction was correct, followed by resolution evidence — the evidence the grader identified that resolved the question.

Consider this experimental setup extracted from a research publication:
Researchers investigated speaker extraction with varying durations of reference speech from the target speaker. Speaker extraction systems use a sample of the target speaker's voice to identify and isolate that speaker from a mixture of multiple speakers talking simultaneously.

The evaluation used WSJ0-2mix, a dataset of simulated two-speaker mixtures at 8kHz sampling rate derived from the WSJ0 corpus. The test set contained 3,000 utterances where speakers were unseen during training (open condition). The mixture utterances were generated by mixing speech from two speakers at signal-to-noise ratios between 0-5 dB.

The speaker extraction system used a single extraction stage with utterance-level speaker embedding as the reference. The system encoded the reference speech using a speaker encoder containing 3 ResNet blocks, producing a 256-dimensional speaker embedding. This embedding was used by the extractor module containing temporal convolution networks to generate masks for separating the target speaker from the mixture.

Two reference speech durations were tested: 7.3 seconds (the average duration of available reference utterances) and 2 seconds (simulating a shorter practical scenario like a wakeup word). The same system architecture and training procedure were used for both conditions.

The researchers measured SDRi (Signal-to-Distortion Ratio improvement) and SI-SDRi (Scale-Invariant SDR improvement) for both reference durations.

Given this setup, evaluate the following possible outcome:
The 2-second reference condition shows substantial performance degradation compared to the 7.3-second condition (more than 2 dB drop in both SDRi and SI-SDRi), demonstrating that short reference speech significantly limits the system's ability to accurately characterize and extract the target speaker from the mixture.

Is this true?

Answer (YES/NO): NO